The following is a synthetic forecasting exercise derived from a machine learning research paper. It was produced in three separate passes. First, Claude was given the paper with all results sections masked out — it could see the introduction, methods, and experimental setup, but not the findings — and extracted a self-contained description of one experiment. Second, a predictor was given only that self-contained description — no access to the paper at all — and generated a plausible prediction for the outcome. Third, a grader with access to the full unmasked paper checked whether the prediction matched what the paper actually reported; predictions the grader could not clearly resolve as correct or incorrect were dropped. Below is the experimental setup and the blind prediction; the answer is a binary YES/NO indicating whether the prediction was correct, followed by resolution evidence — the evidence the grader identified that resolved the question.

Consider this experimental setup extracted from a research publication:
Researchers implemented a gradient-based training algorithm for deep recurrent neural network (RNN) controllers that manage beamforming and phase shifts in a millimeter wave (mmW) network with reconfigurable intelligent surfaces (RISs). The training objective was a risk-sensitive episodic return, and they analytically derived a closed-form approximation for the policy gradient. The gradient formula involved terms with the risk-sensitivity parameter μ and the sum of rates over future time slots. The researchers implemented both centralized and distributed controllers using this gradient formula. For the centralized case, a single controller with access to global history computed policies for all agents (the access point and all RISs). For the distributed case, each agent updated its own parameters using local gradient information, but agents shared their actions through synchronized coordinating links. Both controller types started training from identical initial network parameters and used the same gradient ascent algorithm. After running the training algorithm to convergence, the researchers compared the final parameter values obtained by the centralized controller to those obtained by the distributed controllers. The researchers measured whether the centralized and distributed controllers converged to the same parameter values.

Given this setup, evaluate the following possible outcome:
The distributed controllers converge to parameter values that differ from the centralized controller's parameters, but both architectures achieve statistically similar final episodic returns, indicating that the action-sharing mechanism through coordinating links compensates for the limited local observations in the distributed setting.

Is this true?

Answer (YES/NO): NO